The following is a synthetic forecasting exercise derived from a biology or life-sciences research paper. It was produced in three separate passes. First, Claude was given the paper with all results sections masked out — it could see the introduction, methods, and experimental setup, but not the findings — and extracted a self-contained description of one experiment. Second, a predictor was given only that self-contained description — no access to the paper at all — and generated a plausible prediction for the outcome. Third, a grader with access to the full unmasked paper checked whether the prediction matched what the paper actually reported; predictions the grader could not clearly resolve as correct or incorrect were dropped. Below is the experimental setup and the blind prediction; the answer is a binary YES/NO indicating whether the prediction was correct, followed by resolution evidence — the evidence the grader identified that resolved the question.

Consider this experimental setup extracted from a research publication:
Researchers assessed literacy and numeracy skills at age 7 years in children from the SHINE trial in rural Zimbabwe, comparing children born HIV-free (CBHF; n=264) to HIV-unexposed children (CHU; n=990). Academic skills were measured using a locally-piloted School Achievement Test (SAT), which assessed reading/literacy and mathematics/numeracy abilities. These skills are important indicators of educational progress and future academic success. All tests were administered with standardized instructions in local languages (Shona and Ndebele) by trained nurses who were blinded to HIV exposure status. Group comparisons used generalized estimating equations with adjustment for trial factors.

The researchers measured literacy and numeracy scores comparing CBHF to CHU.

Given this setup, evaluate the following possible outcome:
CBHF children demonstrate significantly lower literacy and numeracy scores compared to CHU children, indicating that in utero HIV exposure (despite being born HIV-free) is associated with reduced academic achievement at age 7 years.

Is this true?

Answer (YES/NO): YES